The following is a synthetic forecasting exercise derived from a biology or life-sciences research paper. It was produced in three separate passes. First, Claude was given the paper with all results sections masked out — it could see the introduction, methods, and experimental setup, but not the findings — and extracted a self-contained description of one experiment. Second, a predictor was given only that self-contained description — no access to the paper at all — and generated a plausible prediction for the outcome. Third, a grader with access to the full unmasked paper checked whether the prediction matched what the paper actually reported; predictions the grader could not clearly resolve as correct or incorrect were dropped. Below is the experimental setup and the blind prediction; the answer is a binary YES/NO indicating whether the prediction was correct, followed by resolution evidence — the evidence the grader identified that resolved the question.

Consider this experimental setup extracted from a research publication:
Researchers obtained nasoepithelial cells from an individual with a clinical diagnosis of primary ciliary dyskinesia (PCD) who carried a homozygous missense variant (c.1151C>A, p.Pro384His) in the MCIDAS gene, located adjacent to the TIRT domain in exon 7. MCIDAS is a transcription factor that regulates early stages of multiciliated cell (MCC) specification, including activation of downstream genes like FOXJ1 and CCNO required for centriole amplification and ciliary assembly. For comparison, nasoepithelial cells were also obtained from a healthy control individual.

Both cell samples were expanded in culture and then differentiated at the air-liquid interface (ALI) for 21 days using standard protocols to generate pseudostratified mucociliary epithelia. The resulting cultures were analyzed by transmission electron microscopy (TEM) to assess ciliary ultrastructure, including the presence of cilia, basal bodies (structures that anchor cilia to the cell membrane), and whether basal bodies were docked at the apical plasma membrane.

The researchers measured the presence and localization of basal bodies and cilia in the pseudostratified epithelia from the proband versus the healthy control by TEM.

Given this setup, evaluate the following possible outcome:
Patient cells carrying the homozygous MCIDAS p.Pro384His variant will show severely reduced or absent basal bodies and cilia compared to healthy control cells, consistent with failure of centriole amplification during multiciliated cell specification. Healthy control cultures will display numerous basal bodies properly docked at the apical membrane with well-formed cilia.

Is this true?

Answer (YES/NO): NO